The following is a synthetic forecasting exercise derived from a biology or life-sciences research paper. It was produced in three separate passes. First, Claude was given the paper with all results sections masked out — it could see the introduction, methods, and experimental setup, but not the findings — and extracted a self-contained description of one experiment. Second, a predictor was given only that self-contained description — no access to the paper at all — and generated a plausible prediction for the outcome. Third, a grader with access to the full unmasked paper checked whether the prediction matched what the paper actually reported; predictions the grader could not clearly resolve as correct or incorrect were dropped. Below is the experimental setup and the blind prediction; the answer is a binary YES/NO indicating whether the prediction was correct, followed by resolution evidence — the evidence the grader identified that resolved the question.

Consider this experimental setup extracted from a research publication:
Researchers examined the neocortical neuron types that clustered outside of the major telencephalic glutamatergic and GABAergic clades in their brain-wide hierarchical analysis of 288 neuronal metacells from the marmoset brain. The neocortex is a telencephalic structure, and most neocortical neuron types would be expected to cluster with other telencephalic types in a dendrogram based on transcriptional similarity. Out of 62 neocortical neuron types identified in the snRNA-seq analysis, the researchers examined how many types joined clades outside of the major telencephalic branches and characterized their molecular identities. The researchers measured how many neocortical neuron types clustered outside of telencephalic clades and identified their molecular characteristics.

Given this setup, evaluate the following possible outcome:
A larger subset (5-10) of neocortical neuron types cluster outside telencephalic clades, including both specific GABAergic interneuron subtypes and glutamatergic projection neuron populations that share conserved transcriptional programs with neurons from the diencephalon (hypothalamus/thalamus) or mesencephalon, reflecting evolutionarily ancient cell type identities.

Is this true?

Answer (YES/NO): NO